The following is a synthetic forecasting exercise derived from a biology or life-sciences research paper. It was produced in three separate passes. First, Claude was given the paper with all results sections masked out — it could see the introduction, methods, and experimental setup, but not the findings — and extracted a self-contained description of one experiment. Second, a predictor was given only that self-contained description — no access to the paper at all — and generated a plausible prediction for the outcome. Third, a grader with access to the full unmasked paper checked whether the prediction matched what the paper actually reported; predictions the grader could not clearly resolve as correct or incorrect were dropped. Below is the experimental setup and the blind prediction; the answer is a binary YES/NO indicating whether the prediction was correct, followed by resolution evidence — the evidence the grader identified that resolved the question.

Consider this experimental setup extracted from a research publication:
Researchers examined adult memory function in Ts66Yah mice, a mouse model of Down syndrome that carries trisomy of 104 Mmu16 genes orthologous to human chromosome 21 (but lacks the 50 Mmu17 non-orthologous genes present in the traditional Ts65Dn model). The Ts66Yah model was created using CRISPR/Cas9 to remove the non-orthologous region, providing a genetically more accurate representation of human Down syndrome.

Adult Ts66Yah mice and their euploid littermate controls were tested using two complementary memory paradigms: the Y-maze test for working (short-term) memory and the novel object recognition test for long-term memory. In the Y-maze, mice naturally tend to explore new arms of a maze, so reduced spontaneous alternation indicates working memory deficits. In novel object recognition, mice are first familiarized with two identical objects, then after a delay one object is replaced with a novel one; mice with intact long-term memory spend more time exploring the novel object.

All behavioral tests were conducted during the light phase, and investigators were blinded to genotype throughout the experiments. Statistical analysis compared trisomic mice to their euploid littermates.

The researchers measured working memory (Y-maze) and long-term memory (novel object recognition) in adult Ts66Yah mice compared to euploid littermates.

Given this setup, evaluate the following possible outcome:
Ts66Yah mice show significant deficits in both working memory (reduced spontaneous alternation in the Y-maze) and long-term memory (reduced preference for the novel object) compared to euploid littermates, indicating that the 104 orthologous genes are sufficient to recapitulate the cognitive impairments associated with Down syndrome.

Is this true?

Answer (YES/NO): NO